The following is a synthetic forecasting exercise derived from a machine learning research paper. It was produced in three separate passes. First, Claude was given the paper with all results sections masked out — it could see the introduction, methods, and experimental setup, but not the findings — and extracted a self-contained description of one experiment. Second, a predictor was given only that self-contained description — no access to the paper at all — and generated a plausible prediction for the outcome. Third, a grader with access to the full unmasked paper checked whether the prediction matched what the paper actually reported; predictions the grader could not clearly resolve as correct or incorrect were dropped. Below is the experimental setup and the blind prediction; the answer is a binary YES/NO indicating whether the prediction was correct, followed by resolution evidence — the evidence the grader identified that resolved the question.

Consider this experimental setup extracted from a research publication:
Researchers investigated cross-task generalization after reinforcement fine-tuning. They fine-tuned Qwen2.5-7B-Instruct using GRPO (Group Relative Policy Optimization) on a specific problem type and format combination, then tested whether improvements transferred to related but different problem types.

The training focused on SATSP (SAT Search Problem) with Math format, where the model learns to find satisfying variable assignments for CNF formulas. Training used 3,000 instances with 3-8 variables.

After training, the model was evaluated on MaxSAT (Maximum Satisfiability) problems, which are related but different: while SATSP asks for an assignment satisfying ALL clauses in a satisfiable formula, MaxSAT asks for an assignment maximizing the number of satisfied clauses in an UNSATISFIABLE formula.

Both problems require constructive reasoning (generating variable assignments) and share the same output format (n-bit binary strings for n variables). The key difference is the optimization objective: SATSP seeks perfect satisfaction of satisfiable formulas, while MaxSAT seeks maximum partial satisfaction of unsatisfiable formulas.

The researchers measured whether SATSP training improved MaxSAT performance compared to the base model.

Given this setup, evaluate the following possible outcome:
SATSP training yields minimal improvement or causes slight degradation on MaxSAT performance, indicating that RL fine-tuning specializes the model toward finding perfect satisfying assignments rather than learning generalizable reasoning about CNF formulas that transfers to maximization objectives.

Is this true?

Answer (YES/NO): YES